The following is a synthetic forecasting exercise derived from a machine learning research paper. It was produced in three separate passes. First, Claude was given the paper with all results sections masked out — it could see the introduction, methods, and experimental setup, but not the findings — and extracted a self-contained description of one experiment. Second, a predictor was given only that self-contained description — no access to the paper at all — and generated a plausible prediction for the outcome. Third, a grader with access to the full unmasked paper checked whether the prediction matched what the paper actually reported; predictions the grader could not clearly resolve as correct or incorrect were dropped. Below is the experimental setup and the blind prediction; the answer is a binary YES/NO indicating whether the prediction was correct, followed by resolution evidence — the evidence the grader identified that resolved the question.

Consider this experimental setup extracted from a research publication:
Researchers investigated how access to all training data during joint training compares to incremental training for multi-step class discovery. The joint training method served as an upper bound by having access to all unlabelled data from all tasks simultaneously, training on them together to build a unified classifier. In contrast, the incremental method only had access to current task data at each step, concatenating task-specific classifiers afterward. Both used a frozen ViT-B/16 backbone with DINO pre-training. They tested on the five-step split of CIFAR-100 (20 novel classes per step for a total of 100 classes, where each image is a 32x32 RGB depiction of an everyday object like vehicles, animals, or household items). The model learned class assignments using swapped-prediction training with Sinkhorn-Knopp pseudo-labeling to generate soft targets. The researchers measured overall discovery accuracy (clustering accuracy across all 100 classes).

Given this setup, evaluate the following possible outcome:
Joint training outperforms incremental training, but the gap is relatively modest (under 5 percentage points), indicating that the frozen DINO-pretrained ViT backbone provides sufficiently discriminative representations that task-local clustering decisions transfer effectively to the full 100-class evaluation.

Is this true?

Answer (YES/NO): YES